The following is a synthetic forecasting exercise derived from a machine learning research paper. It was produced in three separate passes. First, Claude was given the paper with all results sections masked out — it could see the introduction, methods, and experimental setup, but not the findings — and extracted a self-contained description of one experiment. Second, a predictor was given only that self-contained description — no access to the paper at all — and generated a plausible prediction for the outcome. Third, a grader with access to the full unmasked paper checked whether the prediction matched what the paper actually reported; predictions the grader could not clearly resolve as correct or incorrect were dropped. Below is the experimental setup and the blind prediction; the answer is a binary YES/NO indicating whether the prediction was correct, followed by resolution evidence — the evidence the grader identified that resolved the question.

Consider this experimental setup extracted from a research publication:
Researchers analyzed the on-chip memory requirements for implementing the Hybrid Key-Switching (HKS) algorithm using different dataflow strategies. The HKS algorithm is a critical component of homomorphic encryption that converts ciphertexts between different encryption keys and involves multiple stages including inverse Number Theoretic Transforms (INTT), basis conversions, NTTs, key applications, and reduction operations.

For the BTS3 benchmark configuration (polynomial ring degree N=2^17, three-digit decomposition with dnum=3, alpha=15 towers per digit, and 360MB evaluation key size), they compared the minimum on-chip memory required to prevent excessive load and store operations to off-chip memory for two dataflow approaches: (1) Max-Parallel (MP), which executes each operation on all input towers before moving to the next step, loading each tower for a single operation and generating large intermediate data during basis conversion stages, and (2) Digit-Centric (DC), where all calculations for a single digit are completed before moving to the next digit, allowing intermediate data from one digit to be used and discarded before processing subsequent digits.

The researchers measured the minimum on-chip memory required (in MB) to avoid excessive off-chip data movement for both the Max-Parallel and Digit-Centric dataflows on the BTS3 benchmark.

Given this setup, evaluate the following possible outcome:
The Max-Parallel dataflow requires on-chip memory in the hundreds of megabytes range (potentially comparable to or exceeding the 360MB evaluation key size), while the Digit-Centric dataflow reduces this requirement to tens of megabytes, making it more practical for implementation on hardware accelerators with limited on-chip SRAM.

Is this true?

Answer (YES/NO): NO